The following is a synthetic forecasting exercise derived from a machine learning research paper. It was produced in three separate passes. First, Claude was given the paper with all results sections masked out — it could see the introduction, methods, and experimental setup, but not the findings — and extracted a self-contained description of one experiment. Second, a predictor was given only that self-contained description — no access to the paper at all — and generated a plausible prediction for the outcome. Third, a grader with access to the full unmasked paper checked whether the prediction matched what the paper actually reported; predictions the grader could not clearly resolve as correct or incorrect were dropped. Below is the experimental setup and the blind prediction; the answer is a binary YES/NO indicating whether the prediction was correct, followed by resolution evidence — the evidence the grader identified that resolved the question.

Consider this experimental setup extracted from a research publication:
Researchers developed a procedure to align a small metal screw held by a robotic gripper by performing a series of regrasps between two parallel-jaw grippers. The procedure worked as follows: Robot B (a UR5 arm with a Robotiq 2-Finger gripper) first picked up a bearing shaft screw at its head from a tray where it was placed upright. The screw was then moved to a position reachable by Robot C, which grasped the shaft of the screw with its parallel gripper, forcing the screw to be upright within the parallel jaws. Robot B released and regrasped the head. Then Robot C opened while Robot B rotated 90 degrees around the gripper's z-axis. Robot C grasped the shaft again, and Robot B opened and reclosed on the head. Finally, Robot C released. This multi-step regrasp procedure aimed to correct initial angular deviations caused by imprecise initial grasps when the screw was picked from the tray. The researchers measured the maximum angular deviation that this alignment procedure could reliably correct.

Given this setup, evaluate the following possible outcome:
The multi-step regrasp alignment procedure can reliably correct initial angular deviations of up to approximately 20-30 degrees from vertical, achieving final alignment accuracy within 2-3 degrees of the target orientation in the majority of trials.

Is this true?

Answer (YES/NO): NO